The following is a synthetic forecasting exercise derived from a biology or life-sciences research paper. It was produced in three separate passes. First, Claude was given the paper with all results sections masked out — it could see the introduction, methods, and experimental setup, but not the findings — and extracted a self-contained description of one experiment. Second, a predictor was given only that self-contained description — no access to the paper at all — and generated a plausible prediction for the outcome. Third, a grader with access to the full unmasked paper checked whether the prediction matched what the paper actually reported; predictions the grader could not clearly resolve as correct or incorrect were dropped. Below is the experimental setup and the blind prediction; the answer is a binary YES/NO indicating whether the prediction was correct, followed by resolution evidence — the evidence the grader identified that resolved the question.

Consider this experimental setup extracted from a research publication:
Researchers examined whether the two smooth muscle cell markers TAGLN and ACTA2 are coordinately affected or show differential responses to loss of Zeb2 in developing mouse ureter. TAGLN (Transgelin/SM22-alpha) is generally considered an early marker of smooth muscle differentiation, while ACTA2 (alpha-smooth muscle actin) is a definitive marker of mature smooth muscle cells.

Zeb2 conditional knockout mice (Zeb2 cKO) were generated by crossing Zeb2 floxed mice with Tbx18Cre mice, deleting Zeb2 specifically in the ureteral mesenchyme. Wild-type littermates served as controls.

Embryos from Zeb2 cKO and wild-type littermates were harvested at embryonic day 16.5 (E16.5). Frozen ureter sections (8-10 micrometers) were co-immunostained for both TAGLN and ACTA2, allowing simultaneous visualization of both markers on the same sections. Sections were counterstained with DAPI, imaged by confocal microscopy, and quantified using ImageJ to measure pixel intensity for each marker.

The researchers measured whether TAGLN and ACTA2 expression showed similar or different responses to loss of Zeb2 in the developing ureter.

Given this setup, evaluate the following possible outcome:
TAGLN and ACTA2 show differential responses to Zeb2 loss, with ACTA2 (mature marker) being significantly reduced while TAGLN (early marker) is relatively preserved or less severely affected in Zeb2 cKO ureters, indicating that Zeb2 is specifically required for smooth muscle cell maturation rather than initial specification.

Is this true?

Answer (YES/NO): NO